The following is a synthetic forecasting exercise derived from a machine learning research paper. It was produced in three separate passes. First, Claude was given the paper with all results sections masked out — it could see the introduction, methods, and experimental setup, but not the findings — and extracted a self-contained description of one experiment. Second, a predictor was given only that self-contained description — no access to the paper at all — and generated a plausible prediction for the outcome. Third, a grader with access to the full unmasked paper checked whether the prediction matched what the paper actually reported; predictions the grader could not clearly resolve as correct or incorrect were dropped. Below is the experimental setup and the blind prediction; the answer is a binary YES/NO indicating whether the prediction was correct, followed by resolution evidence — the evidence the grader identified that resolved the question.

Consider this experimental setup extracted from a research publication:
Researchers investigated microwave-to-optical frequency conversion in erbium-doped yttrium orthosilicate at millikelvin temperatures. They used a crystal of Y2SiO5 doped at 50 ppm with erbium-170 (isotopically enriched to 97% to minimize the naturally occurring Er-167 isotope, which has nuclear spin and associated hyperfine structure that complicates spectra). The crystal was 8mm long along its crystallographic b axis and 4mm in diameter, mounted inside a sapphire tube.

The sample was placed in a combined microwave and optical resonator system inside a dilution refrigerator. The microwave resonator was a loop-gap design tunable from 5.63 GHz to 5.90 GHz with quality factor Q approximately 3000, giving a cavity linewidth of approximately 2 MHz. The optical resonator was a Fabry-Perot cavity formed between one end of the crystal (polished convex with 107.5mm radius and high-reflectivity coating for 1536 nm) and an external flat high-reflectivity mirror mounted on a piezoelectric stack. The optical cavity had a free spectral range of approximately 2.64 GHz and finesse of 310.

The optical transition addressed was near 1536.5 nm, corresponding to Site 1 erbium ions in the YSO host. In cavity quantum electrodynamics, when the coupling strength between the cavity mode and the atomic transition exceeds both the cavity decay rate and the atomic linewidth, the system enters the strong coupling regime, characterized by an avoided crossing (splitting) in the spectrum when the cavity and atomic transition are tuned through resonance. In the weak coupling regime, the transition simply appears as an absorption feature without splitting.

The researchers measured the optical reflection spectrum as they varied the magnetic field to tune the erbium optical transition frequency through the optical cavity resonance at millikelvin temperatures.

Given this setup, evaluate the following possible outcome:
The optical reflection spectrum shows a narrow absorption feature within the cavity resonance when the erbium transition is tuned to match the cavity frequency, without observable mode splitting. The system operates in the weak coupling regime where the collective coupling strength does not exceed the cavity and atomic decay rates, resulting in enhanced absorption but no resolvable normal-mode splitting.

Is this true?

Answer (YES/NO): NO